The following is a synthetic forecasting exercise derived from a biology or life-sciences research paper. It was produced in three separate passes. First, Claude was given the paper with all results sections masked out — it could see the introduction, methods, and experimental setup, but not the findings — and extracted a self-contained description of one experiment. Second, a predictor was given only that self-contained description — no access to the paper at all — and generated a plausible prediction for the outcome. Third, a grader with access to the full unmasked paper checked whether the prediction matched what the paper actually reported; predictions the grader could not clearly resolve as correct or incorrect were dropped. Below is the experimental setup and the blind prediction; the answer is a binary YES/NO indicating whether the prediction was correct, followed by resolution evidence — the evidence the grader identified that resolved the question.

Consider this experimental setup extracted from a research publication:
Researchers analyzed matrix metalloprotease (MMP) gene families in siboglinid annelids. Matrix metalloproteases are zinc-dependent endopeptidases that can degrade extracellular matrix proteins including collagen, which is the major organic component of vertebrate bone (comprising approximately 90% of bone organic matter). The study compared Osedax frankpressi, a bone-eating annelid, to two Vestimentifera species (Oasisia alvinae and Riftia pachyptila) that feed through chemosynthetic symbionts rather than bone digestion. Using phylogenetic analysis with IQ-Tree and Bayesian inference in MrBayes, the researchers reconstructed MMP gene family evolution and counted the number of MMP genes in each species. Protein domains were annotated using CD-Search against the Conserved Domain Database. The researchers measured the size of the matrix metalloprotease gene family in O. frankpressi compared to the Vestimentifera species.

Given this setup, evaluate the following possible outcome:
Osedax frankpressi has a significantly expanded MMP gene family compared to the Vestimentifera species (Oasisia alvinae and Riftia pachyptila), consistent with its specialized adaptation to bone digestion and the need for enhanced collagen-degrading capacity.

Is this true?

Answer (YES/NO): YES